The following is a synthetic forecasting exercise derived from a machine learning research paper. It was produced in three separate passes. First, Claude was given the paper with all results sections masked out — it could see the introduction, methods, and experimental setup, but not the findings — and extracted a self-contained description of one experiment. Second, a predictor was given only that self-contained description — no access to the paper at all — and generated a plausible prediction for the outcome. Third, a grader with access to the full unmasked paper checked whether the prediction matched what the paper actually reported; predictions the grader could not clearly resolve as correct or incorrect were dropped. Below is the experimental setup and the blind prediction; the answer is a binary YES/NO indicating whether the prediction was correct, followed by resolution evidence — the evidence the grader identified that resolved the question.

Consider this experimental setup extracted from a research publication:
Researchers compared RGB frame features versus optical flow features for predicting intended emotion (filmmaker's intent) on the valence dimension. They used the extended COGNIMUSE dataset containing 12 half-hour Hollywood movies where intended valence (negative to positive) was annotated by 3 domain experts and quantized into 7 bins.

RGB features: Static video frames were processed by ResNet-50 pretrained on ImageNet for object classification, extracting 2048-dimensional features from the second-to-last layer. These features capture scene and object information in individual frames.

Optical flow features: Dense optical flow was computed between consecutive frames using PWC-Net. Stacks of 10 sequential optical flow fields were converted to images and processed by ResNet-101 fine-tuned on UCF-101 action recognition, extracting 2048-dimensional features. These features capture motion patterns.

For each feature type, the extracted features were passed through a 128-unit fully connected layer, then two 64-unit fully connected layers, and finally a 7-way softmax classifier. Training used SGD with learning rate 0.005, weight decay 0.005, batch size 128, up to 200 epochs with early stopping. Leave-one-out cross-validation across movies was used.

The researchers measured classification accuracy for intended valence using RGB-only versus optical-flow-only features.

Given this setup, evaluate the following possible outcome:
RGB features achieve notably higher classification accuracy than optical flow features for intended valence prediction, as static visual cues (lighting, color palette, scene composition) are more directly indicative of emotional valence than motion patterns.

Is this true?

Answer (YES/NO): NO